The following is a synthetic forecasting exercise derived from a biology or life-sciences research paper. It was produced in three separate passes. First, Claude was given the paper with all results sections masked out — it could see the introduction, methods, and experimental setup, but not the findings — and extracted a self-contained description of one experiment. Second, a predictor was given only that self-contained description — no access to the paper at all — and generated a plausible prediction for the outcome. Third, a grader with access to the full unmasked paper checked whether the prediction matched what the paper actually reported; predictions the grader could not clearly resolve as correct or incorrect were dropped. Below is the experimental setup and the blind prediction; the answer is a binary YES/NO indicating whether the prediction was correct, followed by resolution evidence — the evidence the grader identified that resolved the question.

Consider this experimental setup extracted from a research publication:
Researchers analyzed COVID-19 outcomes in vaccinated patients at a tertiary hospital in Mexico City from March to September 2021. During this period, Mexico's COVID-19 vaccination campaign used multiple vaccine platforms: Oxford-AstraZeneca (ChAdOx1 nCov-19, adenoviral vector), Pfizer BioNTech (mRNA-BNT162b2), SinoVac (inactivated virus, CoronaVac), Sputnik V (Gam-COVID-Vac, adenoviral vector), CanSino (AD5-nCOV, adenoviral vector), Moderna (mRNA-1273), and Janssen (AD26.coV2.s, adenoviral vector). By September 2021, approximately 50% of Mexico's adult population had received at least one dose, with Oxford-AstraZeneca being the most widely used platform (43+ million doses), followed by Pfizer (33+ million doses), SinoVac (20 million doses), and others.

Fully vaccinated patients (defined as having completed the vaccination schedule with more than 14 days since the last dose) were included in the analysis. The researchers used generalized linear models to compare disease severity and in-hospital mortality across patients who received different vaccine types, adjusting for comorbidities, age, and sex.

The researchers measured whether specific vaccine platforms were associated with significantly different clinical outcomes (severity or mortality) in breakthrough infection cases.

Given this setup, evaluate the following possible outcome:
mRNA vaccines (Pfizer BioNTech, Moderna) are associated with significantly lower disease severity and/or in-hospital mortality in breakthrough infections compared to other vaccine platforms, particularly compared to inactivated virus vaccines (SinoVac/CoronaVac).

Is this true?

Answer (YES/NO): NO